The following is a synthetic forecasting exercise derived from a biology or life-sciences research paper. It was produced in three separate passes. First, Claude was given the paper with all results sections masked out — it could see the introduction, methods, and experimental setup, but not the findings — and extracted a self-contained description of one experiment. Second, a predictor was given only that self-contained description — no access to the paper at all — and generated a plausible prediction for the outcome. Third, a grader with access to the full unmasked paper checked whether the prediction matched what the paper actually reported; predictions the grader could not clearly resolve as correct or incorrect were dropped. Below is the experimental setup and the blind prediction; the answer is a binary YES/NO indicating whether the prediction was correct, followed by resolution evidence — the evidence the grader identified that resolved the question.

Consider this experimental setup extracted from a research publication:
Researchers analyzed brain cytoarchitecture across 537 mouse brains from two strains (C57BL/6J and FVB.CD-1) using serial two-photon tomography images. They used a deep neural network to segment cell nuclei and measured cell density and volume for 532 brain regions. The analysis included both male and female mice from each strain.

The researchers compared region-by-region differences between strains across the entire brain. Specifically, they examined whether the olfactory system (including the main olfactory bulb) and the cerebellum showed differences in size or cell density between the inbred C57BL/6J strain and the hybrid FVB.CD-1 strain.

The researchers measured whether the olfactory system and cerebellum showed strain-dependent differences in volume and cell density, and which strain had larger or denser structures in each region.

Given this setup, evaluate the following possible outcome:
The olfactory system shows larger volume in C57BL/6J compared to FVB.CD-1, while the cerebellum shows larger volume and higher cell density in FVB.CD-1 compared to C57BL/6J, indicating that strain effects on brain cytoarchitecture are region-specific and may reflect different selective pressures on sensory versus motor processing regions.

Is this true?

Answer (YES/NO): NO